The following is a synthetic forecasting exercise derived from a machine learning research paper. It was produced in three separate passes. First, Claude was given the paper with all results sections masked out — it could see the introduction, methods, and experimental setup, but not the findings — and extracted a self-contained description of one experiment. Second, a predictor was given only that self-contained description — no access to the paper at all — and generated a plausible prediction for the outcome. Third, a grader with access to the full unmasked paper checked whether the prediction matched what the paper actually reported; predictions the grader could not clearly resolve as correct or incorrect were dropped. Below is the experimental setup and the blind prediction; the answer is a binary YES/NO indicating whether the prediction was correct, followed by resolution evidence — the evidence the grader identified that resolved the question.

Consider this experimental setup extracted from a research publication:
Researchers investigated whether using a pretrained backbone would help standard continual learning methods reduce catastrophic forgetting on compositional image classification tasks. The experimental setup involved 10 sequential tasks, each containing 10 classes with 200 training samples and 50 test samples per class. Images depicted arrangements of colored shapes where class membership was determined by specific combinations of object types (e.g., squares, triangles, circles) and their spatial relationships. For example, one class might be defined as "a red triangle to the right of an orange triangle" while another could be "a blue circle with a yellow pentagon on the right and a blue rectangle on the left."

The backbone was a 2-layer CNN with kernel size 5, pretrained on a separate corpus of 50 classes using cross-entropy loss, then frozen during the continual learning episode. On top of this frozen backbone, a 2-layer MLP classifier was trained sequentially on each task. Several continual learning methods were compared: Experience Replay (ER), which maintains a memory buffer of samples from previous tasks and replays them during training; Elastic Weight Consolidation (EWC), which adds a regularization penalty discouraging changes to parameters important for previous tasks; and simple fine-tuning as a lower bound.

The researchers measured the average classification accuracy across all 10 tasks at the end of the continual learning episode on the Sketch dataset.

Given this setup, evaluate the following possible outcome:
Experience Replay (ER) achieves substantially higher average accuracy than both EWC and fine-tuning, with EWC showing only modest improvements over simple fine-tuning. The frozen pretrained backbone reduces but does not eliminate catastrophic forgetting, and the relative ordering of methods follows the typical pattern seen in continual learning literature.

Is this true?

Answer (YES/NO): NO